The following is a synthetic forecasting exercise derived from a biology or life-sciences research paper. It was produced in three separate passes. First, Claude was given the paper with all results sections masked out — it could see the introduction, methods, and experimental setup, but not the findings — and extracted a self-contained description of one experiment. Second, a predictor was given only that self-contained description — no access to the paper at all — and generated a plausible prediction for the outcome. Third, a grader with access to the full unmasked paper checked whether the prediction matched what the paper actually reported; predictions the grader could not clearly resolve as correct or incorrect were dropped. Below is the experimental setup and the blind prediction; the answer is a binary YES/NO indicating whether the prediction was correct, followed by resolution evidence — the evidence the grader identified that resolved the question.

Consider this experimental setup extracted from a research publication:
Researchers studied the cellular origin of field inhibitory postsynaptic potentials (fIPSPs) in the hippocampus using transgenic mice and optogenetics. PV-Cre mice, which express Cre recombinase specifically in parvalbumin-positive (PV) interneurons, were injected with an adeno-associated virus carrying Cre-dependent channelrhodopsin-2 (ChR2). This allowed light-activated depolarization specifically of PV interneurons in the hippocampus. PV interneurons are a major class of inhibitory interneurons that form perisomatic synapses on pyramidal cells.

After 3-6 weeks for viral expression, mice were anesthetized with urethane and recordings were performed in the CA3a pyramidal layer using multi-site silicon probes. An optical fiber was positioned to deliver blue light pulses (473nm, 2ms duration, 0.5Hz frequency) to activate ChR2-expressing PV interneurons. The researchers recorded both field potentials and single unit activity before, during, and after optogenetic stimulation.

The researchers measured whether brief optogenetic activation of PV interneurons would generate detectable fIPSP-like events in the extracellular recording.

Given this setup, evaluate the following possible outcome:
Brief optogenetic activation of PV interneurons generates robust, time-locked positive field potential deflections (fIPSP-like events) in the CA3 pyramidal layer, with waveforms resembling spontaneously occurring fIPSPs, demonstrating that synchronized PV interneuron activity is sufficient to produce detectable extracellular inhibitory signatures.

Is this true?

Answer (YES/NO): YES